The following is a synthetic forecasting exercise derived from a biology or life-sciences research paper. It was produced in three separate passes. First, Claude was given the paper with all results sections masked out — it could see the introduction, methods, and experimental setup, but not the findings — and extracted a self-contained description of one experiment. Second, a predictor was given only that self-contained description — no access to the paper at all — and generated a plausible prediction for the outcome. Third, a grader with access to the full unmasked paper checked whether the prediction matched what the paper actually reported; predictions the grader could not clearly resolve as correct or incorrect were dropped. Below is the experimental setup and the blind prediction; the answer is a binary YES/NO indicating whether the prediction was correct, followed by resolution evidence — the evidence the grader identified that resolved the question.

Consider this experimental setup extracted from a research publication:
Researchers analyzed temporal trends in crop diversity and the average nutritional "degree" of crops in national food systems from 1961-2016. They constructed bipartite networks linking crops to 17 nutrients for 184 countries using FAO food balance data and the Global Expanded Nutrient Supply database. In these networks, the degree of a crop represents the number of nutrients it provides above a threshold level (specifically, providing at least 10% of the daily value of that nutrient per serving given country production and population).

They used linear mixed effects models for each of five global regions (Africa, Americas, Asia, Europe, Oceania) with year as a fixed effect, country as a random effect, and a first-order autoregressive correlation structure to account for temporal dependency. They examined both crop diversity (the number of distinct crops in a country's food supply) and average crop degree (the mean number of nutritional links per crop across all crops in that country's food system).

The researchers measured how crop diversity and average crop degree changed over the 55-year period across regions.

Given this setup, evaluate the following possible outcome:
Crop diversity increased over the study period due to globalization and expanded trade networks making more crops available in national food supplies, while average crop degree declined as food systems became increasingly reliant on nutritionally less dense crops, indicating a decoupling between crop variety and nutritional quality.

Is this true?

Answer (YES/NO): YES